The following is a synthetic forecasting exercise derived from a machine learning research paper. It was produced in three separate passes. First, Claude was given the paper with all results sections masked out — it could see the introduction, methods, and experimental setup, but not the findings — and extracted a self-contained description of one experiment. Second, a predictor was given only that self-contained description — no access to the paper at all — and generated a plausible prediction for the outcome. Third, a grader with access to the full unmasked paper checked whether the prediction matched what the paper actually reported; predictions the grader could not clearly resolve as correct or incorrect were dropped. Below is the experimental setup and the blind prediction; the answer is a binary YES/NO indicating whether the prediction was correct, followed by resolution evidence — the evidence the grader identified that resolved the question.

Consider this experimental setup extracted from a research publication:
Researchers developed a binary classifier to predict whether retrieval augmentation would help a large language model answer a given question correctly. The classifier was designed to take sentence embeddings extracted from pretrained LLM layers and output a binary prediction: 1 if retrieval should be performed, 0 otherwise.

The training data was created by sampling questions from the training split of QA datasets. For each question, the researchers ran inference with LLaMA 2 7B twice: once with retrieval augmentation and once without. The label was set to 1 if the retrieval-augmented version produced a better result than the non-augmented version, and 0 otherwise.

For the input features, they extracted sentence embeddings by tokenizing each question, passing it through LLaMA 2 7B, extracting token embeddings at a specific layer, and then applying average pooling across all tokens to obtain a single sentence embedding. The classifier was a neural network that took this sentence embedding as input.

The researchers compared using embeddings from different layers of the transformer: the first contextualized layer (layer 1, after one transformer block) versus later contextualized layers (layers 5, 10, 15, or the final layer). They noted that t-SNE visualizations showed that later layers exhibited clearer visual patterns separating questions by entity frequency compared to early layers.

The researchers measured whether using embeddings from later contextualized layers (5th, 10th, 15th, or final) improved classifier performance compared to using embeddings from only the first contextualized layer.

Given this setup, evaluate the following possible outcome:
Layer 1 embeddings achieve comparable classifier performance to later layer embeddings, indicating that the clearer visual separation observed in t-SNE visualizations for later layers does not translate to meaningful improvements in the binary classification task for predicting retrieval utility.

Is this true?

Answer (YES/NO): YES